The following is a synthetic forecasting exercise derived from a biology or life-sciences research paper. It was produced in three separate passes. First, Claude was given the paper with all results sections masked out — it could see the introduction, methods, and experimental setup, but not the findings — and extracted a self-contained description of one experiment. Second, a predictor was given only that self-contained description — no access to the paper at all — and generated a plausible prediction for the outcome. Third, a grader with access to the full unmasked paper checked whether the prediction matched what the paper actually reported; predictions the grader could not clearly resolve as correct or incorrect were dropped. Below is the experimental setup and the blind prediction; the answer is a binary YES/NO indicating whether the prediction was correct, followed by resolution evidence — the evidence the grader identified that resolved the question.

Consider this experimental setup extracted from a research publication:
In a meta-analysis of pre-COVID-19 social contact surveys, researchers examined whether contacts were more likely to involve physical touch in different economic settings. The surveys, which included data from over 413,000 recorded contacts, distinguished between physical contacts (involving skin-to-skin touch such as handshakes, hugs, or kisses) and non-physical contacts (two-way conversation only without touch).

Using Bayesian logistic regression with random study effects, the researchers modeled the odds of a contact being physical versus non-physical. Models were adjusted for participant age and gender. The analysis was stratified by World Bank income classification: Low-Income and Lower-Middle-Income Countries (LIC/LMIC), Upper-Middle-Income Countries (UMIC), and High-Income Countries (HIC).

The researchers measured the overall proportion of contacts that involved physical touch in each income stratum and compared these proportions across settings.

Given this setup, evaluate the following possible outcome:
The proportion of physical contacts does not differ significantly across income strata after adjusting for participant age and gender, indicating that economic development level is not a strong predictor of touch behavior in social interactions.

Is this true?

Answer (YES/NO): NO